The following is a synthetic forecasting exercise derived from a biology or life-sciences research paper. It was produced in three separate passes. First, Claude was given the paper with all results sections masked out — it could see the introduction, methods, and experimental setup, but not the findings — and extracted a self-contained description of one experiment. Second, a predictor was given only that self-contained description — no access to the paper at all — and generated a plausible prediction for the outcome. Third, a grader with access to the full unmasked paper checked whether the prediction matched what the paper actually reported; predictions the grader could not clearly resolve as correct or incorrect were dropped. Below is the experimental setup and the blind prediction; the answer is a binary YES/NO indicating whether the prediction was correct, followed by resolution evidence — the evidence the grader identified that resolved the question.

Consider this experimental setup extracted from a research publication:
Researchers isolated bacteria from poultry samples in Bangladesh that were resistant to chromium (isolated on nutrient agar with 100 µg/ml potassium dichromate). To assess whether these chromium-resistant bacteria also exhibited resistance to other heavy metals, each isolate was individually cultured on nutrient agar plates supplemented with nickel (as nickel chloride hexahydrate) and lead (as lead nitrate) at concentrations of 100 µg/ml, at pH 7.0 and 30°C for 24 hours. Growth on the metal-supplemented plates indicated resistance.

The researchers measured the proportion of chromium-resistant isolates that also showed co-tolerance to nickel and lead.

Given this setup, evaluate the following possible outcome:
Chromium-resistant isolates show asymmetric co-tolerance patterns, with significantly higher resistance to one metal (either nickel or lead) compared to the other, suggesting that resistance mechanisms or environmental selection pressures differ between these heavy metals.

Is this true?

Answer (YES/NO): YES